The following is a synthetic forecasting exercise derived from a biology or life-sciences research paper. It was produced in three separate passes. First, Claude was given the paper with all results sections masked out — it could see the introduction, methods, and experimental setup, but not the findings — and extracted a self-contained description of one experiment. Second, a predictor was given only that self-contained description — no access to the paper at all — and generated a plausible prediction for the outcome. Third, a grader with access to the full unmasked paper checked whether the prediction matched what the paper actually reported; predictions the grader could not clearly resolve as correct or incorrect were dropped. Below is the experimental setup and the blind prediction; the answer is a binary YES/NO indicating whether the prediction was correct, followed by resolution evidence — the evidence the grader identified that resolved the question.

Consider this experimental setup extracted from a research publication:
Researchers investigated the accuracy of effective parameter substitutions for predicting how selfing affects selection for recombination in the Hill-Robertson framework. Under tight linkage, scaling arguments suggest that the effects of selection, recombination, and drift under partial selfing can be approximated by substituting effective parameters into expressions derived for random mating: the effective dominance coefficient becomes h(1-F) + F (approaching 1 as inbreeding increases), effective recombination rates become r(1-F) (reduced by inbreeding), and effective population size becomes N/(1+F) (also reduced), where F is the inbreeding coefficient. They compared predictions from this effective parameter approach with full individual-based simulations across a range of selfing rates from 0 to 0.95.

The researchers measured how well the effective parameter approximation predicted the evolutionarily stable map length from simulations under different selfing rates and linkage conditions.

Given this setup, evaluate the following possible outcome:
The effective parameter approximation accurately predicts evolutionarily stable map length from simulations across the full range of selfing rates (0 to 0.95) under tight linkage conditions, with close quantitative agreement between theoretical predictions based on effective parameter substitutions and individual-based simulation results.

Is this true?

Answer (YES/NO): NO